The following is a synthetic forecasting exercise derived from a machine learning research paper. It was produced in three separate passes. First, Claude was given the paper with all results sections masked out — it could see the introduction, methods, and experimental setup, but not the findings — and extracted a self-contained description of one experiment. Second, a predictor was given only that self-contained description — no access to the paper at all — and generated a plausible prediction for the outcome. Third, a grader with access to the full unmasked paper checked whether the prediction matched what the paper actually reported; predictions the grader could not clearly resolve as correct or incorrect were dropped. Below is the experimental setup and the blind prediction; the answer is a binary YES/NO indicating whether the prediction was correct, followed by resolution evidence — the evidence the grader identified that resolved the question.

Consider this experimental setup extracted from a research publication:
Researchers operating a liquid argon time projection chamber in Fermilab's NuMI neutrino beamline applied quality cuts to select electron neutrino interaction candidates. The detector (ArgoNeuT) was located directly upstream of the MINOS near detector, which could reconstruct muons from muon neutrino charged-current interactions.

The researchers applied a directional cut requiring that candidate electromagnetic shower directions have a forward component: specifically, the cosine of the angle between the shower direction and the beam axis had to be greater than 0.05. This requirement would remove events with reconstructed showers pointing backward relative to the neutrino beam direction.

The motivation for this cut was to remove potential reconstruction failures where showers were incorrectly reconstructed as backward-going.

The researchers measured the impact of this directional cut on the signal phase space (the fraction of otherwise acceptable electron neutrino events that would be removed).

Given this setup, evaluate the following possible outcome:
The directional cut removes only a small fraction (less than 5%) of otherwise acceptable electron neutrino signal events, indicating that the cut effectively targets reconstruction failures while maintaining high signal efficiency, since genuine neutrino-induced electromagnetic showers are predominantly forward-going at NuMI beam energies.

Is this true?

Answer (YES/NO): YES